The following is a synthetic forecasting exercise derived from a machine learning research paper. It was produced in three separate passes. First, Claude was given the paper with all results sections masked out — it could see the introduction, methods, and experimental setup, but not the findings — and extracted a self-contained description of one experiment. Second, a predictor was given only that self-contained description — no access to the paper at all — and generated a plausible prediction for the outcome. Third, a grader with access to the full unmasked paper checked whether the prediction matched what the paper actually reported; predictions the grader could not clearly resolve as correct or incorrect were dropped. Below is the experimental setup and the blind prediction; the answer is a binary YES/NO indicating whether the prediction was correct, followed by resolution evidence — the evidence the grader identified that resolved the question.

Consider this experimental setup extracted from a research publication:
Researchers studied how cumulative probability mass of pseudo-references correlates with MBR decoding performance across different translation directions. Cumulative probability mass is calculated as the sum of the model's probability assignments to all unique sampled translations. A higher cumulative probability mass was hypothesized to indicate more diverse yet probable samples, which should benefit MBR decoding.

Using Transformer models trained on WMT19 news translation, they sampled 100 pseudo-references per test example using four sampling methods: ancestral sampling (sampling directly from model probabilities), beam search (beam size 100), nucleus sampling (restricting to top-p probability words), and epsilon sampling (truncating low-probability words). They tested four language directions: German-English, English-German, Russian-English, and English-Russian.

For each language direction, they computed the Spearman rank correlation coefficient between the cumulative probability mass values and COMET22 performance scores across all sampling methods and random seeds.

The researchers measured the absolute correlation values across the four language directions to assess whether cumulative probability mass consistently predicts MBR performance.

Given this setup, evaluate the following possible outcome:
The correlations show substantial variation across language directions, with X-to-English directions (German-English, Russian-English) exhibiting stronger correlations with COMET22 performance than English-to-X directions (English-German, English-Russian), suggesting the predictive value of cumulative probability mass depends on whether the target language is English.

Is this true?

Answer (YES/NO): NO